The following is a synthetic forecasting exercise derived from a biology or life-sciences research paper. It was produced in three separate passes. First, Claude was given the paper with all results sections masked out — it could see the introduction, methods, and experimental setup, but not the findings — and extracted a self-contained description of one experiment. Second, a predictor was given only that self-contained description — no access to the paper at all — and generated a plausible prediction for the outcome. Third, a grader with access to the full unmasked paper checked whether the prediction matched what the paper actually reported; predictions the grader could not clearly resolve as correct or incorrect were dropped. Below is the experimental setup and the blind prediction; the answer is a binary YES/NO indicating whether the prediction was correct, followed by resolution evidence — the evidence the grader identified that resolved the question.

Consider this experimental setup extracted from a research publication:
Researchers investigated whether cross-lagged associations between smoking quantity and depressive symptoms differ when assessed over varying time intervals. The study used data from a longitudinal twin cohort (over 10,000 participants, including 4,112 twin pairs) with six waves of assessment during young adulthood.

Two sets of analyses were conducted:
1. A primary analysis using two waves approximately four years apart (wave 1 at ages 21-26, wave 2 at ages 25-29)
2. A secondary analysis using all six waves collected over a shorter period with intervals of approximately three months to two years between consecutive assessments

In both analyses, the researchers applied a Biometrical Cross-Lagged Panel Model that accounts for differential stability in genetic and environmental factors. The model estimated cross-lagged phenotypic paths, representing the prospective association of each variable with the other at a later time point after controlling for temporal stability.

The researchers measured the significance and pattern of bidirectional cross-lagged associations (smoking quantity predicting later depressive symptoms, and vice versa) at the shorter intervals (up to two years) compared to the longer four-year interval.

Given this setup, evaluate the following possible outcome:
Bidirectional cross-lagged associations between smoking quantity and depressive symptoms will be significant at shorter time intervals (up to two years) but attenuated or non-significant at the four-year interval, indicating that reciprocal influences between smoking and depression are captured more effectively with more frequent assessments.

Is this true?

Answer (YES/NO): YES